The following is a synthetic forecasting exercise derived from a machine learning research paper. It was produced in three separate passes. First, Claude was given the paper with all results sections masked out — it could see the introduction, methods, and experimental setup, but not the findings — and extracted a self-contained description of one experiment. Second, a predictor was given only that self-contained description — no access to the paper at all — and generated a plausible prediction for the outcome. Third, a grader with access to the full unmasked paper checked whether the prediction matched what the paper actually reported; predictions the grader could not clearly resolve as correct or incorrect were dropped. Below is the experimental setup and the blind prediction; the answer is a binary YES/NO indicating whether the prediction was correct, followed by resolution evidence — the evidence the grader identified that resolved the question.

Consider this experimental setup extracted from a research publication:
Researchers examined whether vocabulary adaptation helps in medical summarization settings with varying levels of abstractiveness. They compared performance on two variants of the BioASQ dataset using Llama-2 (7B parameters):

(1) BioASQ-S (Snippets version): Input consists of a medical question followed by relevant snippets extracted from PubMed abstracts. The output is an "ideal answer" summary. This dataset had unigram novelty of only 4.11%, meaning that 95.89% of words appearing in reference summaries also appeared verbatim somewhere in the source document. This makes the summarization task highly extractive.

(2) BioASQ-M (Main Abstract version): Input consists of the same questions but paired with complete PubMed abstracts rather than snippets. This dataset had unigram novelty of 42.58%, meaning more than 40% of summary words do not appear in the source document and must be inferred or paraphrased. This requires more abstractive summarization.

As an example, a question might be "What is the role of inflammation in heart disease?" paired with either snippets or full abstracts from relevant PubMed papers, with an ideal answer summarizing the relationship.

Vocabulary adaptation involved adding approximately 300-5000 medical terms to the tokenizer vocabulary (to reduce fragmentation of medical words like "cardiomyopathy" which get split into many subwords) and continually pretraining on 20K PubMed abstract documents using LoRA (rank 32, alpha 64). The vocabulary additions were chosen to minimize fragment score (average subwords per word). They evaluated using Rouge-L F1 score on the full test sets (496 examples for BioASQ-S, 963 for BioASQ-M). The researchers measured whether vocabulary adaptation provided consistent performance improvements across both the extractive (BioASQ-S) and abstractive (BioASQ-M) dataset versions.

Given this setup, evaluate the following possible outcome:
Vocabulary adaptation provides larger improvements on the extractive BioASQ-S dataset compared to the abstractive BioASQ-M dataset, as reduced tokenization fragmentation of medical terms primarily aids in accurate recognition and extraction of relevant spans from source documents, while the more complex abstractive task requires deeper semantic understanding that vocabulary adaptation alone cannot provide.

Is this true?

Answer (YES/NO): YES